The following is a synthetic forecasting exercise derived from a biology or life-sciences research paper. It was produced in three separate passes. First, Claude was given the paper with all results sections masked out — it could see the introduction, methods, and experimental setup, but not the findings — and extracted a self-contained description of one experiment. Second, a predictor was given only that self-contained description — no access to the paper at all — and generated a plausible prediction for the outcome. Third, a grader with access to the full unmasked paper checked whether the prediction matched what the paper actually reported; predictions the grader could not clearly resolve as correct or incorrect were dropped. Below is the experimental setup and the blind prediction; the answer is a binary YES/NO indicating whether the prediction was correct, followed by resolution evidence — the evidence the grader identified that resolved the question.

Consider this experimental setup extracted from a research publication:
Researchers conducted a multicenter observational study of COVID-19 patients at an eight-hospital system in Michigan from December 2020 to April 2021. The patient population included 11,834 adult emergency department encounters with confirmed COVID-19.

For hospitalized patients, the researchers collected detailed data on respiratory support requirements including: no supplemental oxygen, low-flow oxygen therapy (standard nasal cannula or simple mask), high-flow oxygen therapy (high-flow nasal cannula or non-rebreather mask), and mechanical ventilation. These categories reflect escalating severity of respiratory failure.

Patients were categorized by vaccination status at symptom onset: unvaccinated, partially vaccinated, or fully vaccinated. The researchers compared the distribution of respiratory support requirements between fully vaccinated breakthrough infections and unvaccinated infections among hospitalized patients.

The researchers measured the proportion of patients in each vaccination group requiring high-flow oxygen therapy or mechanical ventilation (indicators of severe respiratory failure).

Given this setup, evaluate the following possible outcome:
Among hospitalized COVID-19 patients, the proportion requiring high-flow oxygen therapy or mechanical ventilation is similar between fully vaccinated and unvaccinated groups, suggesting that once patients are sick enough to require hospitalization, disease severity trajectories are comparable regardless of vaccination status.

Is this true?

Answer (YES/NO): YES